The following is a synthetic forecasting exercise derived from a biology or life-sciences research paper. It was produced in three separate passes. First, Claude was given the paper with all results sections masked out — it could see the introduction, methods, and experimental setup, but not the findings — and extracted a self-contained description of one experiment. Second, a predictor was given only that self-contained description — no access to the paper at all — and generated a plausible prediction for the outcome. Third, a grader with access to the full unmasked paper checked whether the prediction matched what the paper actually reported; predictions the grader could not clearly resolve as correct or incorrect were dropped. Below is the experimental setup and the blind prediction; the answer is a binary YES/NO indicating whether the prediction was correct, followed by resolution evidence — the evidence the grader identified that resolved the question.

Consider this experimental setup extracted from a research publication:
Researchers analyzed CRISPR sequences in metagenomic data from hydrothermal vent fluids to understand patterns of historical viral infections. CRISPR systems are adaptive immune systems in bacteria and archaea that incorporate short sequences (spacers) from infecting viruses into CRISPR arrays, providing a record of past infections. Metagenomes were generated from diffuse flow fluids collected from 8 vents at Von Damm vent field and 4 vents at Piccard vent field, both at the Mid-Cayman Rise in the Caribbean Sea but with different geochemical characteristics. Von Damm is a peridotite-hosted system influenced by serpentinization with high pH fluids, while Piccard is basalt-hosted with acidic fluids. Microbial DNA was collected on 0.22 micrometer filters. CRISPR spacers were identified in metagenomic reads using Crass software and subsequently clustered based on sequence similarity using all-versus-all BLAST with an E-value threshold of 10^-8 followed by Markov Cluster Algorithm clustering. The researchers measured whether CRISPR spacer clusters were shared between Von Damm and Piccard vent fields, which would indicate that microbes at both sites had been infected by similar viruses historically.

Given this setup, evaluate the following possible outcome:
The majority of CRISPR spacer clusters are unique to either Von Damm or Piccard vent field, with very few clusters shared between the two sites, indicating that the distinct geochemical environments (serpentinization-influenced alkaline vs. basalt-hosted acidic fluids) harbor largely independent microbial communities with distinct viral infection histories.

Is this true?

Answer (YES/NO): NO